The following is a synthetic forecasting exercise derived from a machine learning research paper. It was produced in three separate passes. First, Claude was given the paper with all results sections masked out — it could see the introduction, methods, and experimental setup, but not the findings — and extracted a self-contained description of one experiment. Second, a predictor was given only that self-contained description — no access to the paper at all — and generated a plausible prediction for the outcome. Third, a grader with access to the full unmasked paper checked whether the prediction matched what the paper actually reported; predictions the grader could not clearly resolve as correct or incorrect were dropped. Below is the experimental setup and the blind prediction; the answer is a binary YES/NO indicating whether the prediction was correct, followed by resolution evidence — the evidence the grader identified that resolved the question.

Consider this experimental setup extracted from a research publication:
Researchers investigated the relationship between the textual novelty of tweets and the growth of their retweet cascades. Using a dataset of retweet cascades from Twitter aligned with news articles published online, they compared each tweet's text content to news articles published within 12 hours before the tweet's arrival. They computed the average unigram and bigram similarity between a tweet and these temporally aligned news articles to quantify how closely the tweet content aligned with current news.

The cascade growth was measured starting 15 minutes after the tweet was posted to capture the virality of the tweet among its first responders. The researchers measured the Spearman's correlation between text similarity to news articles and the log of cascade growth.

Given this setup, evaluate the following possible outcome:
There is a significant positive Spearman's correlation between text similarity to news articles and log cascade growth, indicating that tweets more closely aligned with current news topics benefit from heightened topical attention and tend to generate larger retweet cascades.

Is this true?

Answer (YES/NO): NO